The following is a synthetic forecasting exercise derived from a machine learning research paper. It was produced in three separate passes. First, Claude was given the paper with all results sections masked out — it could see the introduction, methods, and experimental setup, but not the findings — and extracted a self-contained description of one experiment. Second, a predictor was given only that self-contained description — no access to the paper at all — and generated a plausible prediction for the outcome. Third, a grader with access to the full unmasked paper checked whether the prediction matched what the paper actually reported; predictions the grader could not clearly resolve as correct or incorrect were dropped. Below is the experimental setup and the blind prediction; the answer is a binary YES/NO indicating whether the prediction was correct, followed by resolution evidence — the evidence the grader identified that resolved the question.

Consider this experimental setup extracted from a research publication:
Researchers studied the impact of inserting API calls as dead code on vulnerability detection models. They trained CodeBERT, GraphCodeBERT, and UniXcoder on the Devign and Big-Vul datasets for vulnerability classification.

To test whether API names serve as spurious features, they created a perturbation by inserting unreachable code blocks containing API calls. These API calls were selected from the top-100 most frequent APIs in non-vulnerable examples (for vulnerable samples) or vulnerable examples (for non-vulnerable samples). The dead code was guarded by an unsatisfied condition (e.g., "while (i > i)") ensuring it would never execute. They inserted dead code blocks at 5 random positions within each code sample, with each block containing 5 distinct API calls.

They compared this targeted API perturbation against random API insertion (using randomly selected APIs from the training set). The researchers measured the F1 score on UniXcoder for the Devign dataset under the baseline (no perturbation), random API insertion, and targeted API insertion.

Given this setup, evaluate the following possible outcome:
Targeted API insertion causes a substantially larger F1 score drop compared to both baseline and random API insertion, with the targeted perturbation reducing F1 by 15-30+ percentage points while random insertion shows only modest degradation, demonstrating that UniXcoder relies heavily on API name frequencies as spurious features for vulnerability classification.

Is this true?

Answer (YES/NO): YES